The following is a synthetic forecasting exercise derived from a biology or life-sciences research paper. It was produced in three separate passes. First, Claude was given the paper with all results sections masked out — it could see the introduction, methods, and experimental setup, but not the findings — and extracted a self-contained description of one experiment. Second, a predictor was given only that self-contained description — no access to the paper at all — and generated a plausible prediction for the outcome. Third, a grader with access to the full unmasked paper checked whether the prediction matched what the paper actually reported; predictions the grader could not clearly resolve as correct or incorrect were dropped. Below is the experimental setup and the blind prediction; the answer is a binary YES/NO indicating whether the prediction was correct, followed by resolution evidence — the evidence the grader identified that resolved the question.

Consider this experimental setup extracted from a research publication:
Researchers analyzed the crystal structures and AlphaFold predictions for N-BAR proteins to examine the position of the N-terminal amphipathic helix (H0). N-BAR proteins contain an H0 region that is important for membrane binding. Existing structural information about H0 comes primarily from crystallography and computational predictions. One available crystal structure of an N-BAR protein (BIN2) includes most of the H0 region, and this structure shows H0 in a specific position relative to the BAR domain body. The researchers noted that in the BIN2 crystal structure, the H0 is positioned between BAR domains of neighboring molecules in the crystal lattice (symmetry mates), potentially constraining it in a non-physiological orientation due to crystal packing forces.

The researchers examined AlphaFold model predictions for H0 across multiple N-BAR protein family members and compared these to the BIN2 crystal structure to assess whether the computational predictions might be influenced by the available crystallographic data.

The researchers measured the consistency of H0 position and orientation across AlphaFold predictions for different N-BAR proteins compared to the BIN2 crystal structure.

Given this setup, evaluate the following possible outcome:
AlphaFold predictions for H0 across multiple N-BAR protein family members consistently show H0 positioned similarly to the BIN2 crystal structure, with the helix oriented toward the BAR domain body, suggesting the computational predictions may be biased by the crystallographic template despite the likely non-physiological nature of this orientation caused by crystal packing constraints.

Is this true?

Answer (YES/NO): YES